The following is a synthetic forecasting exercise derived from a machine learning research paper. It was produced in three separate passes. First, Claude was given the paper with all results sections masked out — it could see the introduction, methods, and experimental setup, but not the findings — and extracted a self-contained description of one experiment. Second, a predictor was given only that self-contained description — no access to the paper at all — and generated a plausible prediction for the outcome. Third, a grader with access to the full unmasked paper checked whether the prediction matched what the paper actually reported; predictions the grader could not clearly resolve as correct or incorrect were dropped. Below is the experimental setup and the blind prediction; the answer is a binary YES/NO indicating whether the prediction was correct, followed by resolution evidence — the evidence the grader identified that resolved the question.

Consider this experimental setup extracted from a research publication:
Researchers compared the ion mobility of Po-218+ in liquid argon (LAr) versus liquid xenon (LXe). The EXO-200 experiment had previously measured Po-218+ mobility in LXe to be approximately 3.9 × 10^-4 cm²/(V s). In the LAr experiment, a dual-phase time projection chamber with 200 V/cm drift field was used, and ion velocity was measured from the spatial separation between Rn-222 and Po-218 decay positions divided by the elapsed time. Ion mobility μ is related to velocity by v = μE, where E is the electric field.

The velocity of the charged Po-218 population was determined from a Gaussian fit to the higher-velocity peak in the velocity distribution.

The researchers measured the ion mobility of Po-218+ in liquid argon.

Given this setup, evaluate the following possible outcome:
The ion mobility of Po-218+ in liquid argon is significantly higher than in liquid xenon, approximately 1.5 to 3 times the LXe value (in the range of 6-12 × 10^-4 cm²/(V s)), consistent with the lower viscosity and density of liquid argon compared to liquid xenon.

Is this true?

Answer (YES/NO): YES